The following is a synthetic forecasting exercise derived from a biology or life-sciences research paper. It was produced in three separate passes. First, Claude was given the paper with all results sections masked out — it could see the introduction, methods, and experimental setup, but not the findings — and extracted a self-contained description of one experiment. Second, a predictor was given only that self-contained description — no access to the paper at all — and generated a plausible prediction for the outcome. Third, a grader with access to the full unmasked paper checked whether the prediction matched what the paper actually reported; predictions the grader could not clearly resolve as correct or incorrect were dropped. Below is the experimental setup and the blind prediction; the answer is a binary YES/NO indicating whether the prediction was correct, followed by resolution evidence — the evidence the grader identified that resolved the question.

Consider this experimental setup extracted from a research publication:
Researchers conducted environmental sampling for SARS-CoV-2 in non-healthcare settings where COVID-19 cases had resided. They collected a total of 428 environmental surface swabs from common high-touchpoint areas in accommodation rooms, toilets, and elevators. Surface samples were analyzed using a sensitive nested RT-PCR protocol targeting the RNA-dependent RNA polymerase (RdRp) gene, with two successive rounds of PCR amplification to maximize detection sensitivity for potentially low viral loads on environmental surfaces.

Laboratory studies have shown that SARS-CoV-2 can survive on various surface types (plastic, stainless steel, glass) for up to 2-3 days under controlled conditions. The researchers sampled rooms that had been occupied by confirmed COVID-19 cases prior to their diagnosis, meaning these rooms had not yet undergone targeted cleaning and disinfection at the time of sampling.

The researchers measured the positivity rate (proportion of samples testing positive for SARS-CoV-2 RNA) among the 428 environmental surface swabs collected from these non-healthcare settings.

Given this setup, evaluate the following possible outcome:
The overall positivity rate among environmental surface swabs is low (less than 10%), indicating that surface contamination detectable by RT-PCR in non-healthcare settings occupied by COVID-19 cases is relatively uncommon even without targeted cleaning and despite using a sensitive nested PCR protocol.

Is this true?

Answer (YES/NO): YES